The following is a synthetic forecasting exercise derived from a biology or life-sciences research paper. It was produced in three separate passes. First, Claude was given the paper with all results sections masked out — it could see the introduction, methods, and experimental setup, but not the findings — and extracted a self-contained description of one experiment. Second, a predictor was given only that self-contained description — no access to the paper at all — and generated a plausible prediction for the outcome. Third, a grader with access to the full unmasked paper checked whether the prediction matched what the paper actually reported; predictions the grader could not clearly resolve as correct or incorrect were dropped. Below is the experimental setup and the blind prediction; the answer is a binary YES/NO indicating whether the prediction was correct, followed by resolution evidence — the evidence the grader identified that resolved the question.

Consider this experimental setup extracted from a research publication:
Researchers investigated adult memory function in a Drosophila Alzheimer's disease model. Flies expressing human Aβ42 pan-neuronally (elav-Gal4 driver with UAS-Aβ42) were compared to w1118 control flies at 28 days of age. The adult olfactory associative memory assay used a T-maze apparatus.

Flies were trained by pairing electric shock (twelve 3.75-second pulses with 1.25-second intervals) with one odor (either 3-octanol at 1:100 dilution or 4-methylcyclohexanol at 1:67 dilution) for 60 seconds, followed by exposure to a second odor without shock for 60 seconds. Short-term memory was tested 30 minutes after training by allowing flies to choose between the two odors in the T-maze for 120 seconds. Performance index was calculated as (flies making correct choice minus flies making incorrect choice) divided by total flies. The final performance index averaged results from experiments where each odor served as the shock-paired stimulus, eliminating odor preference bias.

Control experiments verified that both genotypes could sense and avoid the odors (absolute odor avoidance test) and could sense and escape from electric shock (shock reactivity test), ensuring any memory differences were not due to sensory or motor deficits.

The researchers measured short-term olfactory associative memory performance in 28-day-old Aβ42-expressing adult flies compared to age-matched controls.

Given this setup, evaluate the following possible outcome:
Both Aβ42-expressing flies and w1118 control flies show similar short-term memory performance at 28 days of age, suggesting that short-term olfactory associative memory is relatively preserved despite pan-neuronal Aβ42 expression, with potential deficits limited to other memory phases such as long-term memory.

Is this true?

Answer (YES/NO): NO